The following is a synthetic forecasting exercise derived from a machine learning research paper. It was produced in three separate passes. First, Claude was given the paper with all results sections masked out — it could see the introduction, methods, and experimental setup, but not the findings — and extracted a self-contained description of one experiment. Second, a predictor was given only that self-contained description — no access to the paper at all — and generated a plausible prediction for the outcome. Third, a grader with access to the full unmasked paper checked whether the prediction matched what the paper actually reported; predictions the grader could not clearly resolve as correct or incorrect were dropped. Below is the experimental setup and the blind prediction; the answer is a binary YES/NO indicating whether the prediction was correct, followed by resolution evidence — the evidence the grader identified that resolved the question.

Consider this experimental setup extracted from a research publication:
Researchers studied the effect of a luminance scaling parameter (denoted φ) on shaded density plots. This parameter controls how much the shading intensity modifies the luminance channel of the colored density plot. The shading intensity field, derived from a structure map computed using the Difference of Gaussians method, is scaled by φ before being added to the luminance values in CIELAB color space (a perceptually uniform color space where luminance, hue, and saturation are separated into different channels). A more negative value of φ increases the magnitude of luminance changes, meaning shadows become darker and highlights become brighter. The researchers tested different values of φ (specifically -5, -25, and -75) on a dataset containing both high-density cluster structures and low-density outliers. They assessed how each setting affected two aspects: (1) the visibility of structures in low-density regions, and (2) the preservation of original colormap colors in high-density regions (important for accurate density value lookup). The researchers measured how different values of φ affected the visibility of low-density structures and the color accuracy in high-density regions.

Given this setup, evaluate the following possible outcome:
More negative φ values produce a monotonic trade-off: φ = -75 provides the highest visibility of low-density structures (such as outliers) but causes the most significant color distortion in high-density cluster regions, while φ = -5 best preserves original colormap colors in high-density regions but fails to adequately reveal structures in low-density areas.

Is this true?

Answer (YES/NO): YES